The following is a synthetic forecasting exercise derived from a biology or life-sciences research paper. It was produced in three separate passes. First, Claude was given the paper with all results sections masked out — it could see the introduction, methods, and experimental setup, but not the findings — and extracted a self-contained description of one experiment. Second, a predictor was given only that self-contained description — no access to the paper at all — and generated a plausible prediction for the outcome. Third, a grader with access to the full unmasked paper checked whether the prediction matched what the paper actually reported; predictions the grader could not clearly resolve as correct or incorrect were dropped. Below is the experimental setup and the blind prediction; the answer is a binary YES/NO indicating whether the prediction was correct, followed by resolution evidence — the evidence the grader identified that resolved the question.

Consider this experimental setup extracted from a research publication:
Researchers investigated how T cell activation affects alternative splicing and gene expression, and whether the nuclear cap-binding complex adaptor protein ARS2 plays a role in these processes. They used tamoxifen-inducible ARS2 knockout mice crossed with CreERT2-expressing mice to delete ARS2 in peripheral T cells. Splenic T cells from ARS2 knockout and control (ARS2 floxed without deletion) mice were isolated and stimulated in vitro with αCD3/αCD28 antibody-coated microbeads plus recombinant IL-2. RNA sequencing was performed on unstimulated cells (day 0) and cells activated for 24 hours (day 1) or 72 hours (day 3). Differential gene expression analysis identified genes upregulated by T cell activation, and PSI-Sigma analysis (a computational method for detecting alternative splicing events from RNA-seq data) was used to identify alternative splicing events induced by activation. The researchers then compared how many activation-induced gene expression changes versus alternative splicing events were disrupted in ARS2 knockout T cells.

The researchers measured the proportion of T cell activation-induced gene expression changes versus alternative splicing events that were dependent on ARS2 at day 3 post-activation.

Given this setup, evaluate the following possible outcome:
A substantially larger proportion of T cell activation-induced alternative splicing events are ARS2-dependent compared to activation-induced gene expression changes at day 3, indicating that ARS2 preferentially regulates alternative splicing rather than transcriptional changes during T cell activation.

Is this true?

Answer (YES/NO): YES